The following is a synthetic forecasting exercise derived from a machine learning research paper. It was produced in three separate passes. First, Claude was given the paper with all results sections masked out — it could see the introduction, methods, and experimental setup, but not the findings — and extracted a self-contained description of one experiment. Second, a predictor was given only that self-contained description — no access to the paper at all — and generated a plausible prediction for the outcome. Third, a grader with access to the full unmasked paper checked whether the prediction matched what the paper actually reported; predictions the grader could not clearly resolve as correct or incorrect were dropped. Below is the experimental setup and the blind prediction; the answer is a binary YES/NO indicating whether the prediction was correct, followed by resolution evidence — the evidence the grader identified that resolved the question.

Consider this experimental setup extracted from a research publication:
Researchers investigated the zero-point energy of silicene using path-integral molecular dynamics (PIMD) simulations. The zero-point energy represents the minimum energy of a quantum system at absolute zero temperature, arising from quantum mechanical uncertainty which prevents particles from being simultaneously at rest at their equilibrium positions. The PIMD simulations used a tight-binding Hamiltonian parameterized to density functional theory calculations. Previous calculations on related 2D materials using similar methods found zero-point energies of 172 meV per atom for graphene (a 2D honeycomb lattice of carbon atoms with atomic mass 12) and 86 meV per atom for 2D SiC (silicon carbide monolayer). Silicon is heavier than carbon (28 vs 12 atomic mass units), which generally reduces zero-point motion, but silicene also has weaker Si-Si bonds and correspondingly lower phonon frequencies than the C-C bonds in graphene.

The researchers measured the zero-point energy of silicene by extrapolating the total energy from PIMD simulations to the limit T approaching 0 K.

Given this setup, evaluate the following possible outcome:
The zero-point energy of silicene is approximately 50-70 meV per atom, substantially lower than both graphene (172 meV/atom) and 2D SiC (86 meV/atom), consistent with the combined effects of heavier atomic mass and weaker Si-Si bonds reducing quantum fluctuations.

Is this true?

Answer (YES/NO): YES